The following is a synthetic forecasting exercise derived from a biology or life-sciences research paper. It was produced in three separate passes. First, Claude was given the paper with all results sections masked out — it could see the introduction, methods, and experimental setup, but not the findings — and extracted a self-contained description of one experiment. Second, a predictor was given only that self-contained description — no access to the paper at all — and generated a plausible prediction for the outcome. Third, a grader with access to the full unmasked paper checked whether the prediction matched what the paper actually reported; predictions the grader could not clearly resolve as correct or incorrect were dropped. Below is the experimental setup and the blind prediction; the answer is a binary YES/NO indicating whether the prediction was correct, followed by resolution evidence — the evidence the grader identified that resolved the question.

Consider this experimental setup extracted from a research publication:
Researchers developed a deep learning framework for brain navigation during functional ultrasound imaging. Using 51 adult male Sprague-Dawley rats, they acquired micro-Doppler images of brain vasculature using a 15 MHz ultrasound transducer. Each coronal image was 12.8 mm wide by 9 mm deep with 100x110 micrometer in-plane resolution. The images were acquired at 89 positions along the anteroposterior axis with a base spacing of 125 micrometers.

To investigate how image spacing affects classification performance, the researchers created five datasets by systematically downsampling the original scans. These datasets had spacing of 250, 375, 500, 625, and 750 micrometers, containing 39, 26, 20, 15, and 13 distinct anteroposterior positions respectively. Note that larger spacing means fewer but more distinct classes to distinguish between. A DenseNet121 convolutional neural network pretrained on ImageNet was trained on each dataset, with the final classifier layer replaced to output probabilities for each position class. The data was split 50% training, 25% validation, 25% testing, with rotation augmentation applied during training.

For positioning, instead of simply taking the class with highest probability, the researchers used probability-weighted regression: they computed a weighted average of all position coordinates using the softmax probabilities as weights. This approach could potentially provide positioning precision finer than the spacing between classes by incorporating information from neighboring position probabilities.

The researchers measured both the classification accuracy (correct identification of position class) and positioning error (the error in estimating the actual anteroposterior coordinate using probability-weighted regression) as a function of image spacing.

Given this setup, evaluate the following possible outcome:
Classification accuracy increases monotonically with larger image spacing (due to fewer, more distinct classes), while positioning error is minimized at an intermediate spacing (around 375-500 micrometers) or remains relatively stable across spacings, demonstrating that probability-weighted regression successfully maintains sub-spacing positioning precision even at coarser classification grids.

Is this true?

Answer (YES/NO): YES